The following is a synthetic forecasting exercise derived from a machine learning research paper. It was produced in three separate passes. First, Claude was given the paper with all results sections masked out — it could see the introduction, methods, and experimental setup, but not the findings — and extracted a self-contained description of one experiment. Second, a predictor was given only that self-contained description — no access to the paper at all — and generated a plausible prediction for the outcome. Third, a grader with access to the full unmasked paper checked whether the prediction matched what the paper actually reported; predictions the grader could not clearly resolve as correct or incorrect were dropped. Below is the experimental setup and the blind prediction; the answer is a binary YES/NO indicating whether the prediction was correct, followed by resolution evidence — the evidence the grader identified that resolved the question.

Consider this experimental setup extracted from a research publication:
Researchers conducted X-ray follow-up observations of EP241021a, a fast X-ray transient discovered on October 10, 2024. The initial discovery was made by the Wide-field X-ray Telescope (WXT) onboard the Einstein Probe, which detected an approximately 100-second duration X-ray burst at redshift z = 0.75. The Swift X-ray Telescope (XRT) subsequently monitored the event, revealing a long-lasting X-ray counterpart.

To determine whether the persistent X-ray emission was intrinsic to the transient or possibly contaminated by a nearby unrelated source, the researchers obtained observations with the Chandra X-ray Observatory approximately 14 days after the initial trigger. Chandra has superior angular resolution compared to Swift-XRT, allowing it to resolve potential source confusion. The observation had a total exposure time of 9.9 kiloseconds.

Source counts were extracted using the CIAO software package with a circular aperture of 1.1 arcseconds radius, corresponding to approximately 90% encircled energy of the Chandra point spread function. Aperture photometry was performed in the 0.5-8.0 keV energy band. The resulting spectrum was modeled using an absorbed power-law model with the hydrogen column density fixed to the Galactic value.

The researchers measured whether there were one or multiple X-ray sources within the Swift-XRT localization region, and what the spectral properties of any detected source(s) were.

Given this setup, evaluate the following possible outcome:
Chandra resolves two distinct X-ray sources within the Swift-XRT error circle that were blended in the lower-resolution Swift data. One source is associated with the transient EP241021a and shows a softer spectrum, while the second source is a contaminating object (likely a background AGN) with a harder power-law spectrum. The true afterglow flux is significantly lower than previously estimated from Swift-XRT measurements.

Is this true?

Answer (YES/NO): NO